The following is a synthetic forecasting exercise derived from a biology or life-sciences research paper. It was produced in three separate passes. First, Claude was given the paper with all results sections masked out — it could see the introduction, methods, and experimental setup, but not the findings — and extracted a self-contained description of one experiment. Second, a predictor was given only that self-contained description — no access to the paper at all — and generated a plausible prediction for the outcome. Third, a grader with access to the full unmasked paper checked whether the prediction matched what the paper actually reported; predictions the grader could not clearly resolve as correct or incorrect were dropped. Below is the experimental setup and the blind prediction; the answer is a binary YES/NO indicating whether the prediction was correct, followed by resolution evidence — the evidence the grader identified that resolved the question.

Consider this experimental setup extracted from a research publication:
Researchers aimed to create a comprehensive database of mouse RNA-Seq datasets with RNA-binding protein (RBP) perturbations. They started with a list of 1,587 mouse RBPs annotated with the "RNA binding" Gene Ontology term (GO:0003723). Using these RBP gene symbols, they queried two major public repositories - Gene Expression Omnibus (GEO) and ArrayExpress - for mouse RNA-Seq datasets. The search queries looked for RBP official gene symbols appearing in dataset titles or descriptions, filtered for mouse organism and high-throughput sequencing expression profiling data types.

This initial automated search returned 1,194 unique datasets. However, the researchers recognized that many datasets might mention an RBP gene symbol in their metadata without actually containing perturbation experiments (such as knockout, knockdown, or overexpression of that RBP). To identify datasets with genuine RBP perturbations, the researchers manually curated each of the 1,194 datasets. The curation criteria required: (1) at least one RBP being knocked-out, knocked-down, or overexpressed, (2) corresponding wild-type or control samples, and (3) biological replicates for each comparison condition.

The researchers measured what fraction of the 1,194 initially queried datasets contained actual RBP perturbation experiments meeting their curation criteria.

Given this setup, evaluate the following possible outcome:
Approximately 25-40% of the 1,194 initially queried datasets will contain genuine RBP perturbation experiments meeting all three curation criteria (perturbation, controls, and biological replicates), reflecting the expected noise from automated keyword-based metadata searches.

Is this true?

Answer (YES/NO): NO